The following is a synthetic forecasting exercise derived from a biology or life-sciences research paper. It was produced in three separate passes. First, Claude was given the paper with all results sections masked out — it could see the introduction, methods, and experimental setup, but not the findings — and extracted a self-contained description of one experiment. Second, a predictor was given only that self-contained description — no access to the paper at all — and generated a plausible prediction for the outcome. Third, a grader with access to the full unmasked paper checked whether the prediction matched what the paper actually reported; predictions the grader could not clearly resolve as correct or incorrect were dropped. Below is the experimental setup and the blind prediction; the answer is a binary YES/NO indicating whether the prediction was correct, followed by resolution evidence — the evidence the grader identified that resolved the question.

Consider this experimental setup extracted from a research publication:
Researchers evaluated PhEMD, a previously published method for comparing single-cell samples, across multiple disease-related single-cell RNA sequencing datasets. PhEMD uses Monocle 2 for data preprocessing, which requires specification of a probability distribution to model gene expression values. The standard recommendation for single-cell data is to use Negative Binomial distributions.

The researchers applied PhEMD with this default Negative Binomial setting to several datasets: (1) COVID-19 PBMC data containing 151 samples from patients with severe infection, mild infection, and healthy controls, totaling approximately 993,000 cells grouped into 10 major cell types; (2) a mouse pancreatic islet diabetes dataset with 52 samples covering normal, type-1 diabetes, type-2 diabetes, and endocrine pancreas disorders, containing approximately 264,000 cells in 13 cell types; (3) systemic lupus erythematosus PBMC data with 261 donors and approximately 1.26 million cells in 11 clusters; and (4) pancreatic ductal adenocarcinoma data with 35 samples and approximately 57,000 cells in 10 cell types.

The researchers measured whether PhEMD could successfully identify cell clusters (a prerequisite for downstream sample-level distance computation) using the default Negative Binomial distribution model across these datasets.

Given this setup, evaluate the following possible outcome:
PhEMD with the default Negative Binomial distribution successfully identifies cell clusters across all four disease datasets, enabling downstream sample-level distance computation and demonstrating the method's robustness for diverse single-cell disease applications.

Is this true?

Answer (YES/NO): NO